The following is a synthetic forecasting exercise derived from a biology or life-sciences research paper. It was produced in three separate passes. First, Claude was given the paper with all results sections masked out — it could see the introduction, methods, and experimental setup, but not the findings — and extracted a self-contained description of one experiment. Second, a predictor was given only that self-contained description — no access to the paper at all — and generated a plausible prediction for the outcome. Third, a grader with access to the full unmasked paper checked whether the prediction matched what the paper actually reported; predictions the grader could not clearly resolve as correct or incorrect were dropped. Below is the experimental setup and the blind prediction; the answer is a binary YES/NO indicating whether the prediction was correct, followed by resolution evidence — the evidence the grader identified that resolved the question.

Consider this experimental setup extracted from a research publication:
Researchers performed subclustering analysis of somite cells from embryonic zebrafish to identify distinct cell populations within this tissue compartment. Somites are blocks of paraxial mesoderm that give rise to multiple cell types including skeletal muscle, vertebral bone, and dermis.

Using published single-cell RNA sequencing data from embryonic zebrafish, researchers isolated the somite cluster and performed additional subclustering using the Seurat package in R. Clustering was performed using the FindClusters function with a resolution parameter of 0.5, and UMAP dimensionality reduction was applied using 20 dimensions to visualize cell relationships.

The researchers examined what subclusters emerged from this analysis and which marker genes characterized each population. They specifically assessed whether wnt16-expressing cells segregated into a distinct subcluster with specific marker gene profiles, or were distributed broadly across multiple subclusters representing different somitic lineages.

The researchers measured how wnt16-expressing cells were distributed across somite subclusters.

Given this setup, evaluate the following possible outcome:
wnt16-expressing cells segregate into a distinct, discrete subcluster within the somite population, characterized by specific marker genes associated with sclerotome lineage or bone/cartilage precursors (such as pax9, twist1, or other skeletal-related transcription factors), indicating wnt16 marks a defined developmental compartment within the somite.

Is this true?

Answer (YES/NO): NO